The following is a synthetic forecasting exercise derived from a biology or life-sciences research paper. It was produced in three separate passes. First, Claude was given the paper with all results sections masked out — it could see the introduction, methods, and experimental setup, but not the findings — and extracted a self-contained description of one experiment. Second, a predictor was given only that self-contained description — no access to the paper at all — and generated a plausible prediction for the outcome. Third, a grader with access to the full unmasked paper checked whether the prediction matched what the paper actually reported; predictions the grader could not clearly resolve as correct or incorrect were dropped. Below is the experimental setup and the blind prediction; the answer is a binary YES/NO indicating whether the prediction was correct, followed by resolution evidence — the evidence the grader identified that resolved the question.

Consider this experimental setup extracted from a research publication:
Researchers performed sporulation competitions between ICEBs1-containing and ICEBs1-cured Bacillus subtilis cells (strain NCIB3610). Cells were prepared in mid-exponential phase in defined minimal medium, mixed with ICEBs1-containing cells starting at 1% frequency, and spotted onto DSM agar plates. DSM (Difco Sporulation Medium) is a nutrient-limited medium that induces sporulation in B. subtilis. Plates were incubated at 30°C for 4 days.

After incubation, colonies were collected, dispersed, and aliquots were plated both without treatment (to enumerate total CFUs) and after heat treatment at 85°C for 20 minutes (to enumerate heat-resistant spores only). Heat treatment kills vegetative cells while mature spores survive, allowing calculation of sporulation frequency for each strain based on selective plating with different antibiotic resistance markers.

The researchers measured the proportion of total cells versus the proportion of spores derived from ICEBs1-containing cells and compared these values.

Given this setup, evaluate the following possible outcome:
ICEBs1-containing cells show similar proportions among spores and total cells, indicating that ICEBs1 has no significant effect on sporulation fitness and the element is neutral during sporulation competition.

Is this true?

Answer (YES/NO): NO